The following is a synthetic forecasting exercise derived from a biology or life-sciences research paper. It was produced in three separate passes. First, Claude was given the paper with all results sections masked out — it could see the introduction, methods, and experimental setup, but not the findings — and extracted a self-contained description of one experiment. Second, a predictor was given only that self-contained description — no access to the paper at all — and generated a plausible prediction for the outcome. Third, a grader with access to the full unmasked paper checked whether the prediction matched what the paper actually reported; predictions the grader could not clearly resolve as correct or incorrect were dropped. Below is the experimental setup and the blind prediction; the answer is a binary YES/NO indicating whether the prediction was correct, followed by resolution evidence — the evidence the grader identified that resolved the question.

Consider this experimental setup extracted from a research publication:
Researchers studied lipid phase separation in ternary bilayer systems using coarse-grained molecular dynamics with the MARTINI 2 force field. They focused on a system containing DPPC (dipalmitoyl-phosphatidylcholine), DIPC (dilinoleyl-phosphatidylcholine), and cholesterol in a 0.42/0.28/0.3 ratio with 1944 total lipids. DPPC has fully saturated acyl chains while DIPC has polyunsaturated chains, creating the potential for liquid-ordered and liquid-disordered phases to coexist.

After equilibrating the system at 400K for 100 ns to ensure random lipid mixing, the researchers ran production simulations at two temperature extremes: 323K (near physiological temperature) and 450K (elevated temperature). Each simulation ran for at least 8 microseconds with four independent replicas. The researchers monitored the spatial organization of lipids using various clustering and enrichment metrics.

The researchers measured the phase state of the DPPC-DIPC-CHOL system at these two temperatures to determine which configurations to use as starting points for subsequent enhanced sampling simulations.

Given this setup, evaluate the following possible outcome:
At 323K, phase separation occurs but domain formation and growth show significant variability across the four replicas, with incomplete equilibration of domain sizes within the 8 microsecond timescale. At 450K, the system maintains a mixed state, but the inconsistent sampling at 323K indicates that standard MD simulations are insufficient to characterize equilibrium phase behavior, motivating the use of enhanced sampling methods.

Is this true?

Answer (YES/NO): NO